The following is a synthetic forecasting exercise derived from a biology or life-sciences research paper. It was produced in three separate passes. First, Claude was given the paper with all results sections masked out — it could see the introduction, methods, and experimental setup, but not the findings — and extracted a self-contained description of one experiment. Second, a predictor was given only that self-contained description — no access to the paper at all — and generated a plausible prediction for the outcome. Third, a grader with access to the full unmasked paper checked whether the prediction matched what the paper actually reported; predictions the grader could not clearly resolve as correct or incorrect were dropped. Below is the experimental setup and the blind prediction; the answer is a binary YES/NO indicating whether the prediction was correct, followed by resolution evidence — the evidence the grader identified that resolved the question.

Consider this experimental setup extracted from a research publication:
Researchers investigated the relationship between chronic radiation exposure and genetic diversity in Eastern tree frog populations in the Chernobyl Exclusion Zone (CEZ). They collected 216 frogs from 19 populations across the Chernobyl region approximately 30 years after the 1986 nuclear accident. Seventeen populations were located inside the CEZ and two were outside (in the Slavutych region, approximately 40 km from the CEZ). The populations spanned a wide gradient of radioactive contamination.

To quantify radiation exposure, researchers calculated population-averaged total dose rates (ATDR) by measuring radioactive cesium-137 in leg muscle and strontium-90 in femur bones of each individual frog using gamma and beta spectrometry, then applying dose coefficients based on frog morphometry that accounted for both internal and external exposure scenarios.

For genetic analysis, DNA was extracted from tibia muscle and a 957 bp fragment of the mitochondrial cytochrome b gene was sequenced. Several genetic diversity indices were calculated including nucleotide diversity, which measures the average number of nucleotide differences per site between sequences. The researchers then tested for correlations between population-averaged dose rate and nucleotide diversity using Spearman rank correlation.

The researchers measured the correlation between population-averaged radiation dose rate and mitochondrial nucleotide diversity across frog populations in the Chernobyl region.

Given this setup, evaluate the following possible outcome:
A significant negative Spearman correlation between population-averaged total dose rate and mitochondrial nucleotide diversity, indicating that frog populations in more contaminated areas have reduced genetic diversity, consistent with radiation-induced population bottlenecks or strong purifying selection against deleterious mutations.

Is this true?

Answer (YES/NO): NO